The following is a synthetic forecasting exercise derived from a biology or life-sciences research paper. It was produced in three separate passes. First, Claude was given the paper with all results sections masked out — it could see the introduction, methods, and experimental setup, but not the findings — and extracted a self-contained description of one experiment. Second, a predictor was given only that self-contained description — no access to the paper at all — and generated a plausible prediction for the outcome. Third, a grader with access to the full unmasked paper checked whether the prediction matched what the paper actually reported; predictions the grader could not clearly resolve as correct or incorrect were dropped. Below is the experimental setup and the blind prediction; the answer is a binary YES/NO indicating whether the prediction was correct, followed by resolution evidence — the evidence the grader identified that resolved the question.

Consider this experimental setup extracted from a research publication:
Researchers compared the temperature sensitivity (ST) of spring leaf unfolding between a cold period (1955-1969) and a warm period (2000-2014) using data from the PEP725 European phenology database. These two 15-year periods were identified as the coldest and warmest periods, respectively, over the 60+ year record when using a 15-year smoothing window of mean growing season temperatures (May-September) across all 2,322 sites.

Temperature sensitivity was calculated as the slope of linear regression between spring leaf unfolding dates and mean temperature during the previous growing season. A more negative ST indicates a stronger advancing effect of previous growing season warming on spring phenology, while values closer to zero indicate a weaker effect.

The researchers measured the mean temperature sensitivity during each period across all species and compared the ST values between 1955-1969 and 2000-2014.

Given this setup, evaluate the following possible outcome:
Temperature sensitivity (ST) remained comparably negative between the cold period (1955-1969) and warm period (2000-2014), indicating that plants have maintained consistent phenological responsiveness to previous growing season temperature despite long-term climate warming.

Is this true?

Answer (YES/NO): NO